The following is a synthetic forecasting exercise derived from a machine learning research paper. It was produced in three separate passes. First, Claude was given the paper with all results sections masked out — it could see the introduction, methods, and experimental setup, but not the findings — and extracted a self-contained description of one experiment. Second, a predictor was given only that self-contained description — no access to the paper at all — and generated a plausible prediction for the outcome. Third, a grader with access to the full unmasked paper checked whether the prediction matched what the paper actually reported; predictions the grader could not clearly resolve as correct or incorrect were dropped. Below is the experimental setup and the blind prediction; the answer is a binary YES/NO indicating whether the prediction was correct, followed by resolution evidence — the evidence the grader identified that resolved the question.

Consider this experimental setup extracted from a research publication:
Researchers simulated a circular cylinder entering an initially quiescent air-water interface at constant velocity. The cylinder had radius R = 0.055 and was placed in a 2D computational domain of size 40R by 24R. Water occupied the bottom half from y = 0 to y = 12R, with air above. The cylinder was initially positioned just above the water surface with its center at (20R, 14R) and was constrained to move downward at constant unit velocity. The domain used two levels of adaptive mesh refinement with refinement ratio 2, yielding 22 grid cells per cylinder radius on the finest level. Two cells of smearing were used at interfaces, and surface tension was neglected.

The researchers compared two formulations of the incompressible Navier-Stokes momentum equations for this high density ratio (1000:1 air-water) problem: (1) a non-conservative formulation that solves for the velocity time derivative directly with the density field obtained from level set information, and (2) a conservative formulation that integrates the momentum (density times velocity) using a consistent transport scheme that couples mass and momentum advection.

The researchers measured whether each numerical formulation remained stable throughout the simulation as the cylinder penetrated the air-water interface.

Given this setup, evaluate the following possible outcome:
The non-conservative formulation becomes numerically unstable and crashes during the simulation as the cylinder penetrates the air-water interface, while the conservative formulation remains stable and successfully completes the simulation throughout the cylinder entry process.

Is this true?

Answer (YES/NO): YES